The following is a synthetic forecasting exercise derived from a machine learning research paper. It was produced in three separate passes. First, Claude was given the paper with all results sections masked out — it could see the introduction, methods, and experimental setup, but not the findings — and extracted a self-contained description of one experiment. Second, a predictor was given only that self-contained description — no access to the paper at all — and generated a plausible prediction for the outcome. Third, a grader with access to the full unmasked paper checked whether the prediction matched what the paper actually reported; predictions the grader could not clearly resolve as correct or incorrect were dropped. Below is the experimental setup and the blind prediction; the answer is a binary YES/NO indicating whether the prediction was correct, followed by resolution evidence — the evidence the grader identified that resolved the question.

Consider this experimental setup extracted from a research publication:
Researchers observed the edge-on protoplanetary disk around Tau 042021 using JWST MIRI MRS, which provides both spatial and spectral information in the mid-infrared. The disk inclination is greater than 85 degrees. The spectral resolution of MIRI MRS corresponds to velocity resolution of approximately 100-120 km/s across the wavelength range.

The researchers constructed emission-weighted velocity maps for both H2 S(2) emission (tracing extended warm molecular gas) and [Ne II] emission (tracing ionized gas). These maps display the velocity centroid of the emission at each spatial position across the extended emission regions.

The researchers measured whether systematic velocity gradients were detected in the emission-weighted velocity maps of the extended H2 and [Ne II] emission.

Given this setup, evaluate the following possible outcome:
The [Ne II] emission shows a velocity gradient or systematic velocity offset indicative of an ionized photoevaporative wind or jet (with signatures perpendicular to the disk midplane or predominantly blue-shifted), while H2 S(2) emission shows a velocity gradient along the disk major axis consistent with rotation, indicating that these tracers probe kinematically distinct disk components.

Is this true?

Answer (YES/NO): NO